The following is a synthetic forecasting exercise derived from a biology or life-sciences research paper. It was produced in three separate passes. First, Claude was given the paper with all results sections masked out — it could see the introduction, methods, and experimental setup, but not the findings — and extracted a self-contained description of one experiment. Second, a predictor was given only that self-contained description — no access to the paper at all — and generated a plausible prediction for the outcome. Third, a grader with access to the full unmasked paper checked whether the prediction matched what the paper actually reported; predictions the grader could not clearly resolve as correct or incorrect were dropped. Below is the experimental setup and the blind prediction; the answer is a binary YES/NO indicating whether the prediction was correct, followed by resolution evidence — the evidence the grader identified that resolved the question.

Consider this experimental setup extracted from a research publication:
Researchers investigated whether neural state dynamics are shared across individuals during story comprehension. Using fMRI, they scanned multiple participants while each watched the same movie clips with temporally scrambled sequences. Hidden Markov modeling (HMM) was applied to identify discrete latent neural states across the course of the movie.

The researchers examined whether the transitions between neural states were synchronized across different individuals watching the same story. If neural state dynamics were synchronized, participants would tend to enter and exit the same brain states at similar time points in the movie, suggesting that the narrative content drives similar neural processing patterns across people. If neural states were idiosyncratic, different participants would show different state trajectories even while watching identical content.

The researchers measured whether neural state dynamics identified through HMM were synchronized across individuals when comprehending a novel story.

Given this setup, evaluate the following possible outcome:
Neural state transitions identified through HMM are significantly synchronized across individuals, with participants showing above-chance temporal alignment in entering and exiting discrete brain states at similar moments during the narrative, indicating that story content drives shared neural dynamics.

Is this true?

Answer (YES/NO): YES